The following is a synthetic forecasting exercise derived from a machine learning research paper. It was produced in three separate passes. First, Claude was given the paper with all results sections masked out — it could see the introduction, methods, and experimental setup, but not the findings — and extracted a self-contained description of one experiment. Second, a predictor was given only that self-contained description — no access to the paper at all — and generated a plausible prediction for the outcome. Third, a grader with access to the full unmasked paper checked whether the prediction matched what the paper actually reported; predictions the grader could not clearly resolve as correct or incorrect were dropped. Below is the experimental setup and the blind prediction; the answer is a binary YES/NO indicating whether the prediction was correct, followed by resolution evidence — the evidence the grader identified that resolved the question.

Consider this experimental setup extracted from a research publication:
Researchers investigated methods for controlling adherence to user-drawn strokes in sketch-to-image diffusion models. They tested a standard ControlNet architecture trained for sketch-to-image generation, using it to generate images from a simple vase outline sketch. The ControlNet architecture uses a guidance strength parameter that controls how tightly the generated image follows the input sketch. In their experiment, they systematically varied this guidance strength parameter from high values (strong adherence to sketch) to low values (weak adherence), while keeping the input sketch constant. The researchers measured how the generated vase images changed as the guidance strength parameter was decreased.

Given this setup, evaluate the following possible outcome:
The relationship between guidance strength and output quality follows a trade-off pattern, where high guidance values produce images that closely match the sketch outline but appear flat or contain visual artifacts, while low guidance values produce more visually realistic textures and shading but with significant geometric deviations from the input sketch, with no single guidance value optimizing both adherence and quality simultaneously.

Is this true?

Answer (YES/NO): NO